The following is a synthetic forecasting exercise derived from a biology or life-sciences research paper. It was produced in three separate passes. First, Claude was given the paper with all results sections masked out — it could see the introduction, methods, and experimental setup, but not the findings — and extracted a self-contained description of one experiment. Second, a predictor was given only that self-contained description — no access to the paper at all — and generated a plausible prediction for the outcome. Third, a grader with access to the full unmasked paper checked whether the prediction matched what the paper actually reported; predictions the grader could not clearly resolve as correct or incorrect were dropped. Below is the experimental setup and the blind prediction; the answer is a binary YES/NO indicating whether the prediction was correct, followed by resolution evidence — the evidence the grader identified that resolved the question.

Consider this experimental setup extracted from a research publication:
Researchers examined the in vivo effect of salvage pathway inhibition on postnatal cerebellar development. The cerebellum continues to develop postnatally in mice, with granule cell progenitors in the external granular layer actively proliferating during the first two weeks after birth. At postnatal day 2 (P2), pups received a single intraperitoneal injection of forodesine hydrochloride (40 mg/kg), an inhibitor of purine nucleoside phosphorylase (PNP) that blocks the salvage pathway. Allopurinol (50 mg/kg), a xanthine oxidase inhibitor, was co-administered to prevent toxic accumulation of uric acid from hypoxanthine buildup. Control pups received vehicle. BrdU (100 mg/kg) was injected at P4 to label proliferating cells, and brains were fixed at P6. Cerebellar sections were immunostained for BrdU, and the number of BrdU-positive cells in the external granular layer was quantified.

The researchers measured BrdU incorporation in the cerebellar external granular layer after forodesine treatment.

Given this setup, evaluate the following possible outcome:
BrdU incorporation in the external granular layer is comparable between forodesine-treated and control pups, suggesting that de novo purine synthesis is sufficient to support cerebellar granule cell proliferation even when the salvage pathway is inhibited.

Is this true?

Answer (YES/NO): NO